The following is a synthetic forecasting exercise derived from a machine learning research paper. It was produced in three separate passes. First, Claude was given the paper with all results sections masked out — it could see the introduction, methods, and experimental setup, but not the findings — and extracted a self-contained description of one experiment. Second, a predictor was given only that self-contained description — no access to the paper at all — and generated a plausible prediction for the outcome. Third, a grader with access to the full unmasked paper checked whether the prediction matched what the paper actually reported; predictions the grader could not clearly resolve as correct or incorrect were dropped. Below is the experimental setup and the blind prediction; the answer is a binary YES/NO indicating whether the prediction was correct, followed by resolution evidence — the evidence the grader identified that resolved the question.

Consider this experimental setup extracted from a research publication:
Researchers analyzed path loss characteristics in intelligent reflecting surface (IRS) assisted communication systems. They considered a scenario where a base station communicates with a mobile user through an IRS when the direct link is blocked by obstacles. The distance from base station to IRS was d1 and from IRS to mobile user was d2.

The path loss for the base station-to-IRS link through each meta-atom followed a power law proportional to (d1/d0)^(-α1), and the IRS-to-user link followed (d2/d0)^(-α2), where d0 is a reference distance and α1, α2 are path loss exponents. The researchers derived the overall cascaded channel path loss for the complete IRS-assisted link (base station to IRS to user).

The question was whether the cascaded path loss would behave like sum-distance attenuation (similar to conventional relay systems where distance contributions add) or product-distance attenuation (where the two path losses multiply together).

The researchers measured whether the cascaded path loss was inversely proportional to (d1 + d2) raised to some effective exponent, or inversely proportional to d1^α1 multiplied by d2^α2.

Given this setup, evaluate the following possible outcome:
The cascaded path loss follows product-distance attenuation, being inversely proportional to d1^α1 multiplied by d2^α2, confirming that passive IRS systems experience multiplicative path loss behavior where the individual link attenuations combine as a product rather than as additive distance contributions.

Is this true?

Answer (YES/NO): YES